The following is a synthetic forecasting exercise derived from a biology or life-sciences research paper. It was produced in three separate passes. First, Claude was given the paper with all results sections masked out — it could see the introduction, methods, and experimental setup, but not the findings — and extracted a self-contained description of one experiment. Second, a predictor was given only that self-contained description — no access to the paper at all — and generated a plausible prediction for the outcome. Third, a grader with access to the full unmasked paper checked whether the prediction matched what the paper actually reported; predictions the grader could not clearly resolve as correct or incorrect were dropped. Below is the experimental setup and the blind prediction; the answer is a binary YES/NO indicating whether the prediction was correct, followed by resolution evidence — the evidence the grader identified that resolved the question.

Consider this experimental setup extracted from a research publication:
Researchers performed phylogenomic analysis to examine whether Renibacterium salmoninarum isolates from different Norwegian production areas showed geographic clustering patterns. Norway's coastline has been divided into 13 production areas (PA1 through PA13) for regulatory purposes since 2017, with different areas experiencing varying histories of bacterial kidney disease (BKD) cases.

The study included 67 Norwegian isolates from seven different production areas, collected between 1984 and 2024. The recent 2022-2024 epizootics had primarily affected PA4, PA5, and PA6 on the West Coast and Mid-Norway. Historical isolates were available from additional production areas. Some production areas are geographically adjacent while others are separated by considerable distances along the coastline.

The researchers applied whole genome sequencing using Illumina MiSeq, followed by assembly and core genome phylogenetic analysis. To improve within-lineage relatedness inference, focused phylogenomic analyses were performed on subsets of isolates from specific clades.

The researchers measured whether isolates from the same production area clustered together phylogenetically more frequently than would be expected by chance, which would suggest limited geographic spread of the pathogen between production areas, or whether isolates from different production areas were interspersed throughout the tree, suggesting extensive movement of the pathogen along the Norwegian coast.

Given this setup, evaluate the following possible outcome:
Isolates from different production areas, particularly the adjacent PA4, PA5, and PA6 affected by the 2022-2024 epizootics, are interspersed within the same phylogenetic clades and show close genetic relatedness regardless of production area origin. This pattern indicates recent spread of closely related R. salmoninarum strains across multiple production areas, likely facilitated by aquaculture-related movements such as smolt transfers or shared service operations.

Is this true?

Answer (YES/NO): NO